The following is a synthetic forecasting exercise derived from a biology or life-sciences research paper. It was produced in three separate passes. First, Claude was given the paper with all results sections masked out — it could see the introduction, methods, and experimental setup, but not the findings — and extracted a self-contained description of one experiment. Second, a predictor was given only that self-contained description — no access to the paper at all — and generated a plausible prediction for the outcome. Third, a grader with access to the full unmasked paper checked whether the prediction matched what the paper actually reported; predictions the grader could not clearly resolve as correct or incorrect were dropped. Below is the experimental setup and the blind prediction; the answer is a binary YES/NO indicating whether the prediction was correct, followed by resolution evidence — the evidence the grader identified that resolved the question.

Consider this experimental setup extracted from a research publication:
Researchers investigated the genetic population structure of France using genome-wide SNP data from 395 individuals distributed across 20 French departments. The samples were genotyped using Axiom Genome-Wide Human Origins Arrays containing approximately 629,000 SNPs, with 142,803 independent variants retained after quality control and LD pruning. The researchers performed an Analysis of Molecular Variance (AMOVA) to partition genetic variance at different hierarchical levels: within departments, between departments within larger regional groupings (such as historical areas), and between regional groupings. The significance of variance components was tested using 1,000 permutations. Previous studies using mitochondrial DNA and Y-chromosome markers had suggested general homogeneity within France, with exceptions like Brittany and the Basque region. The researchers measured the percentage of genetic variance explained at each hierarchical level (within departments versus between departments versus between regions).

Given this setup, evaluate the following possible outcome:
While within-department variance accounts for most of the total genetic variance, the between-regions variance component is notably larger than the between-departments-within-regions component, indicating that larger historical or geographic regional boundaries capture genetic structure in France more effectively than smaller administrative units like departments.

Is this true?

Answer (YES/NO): NO